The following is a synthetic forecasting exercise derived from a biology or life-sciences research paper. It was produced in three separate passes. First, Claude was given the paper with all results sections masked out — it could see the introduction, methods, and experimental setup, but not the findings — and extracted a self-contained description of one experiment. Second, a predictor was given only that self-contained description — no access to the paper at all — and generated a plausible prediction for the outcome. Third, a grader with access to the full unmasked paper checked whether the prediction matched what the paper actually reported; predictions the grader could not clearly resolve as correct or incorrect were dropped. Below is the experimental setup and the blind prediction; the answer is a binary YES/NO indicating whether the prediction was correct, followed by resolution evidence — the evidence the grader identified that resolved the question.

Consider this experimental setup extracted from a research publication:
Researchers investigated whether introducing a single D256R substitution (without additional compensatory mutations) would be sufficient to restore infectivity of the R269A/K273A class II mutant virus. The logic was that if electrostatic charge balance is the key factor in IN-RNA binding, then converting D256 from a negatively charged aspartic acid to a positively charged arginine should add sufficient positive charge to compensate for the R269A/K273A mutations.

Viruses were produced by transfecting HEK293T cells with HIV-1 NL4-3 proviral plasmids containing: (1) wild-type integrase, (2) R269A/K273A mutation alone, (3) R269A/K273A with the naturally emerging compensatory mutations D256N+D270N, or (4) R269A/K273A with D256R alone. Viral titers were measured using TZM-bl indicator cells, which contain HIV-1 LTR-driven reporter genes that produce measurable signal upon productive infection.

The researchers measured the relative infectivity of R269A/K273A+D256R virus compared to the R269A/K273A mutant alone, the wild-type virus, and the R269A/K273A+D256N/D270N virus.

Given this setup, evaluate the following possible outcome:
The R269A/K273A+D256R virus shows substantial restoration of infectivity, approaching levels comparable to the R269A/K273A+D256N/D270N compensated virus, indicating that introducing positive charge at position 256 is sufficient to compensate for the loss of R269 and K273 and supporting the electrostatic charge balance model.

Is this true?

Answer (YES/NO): YES